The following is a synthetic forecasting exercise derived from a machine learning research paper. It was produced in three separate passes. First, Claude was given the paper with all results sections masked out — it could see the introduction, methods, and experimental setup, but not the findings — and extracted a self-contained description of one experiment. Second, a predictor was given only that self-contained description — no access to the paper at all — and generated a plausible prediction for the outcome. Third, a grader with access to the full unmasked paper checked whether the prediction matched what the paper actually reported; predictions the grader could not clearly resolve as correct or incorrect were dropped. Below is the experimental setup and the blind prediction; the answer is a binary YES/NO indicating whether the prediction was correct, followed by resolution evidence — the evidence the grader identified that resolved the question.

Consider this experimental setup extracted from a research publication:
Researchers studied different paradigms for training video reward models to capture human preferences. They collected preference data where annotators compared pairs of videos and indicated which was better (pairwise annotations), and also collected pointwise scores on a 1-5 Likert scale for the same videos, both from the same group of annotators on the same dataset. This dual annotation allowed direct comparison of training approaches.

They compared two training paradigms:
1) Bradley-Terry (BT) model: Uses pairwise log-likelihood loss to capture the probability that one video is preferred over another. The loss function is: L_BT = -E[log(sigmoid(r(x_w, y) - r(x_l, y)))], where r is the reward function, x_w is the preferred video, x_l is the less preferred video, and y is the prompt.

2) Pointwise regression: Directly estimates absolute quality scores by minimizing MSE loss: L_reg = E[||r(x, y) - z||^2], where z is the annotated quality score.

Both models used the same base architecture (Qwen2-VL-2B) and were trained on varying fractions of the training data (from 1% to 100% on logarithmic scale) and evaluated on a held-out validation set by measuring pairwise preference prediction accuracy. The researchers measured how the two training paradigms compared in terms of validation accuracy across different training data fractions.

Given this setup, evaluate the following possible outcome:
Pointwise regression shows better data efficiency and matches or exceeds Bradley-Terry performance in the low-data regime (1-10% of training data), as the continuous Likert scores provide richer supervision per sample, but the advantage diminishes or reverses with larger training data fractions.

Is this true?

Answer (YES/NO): NO